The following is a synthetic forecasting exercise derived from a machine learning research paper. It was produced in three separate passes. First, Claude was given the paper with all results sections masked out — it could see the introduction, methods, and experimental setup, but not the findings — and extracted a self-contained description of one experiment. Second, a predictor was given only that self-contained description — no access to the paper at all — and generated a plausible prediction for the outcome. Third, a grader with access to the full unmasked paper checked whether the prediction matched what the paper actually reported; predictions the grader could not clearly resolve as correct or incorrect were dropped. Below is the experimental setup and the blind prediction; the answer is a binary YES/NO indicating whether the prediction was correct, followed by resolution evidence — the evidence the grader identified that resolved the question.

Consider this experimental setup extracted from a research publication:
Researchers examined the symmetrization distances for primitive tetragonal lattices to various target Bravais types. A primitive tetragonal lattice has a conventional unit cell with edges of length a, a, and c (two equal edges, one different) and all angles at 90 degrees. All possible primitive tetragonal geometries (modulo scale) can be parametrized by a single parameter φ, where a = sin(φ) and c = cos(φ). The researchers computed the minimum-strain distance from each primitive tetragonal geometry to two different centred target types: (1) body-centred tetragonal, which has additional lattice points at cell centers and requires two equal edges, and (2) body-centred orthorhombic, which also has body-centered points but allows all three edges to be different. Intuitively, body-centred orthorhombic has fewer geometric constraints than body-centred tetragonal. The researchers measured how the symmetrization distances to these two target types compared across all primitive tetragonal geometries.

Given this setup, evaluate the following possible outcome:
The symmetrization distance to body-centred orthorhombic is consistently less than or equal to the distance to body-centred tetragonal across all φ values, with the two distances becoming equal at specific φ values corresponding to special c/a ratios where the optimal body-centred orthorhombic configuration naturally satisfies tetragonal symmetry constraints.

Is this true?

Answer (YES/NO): NO